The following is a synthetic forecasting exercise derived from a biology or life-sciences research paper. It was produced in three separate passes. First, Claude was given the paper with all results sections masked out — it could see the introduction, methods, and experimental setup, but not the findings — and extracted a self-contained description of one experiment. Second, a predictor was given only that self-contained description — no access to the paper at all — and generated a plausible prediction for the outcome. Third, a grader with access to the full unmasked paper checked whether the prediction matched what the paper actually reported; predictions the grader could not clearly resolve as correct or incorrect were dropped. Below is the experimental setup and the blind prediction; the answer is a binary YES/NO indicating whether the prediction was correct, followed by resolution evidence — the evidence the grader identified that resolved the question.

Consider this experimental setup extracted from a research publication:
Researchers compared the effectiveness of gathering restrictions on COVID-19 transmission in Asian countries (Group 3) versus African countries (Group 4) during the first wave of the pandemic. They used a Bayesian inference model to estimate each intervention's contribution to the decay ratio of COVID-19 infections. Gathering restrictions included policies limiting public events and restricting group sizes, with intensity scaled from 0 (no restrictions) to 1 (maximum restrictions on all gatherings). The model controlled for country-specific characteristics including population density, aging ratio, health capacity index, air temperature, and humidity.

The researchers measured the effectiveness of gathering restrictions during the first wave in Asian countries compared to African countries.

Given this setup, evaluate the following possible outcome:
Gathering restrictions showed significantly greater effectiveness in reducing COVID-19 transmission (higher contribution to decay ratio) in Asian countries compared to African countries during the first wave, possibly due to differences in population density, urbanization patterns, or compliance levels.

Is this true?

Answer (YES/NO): YES